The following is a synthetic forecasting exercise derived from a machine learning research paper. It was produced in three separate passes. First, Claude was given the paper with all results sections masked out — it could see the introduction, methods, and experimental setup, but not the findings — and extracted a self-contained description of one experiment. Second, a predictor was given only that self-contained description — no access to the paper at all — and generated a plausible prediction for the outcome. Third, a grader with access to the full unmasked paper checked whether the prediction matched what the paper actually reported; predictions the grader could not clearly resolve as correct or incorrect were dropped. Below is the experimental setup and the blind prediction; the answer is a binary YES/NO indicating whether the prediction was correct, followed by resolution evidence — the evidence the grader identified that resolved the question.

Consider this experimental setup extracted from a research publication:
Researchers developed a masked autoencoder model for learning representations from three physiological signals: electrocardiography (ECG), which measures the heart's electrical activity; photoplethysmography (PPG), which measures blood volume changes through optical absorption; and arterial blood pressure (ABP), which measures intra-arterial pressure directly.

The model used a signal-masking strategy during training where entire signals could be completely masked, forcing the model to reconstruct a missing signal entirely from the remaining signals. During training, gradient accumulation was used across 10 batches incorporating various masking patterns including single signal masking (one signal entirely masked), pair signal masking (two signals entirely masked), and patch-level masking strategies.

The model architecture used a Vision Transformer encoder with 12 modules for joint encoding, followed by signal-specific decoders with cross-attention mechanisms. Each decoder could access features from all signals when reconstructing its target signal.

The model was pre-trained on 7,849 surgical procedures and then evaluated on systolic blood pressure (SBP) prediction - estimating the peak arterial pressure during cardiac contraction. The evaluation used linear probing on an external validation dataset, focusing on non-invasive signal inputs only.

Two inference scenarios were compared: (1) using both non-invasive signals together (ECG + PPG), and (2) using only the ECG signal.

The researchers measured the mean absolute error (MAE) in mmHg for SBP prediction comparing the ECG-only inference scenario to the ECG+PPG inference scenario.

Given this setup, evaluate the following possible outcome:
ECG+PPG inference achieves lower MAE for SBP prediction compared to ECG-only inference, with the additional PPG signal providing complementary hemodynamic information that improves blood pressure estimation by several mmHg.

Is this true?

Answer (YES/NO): NO